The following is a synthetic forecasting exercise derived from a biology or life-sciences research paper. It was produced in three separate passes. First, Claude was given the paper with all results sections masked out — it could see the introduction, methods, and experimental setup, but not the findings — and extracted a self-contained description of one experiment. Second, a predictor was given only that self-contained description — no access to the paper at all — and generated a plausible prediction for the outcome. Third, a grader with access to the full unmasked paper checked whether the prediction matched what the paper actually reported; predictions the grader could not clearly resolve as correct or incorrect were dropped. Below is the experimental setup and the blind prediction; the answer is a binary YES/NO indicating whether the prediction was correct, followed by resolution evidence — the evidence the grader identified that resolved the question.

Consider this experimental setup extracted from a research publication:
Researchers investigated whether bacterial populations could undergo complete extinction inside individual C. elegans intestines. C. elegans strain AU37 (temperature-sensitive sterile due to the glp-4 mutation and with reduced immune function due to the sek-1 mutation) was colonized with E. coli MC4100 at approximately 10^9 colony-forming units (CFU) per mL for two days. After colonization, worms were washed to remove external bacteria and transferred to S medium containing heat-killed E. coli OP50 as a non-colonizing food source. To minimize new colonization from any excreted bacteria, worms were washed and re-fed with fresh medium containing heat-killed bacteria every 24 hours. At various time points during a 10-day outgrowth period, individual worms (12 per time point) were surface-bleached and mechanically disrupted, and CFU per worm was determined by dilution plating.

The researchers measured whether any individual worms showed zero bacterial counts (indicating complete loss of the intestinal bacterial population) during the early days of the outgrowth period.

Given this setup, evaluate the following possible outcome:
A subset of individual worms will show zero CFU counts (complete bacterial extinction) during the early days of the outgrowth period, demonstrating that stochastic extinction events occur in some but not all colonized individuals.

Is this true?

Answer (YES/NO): YES